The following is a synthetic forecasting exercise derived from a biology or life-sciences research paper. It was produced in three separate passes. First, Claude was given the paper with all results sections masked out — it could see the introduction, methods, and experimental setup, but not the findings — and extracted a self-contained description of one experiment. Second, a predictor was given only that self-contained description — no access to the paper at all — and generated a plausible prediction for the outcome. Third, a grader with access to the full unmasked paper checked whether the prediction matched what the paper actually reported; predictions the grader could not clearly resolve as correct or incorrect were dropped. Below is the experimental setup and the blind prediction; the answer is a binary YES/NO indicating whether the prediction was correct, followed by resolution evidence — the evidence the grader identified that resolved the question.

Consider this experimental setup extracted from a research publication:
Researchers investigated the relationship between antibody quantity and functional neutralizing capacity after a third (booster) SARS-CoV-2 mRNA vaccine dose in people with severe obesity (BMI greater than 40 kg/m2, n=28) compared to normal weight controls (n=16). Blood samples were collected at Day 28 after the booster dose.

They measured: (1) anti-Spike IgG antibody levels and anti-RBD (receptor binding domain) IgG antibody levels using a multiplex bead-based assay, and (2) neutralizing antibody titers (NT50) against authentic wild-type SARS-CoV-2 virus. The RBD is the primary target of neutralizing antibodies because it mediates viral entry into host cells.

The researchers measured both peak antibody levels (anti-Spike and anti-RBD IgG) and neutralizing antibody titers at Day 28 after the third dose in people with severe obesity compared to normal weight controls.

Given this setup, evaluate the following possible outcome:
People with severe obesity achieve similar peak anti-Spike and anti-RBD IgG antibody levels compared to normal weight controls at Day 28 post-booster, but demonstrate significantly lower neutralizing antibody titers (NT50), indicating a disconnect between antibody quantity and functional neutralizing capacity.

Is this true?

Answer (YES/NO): NO